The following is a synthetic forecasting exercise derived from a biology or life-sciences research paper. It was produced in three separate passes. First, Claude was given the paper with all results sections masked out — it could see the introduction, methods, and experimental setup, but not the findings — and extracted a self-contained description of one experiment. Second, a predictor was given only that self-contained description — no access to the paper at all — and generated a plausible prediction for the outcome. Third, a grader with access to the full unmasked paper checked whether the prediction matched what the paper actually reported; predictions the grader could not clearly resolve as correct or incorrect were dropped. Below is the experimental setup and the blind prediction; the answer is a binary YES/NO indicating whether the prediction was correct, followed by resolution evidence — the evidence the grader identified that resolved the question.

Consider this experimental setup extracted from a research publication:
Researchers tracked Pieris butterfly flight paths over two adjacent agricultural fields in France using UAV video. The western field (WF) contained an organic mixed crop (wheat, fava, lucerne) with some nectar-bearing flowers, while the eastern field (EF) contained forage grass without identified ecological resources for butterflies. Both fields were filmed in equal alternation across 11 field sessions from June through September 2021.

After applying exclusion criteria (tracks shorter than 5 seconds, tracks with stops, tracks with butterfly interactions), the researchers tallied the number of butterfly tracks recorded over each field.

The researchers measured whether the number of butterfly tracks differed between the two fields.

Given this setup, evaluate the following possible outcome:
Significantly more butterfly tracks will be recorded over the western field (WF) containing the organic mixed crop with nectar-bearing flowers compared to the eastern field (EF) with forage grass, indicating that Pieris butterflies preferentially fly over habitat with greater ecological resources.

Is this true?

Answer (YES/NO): NO